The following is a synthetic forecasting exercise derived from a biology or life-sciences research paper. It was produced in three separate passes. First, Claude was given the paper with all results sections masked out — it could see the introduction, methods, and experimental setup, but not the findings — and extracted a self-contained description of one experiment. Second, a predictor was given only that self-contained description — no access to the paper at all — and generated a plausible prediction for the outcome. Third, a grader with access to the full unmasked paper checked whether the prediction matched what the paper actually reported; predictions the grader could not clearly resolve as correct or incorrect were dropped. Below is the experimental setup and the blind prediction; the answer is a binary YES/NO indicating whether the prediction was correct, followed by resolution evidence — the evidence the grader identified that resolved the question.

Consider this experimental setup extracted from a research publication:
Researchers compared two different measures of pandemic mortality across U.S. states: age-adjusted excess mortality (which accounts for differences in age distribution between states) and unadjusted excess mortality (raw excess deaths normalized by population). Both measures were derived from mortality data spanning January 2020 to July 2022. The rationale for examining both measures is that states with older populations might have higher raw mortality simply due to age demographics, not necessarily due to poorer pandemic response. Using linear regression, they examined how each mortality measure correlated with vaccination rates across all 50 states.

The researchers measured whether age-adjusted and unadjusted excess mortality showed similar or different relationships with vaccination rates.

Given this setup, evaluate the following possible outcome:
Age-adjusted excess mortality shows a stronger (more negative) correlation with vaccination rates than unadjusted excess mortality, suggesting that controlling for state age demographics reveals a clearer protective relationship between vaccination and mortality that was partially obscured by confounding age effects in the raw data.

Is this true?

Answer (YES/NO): NO